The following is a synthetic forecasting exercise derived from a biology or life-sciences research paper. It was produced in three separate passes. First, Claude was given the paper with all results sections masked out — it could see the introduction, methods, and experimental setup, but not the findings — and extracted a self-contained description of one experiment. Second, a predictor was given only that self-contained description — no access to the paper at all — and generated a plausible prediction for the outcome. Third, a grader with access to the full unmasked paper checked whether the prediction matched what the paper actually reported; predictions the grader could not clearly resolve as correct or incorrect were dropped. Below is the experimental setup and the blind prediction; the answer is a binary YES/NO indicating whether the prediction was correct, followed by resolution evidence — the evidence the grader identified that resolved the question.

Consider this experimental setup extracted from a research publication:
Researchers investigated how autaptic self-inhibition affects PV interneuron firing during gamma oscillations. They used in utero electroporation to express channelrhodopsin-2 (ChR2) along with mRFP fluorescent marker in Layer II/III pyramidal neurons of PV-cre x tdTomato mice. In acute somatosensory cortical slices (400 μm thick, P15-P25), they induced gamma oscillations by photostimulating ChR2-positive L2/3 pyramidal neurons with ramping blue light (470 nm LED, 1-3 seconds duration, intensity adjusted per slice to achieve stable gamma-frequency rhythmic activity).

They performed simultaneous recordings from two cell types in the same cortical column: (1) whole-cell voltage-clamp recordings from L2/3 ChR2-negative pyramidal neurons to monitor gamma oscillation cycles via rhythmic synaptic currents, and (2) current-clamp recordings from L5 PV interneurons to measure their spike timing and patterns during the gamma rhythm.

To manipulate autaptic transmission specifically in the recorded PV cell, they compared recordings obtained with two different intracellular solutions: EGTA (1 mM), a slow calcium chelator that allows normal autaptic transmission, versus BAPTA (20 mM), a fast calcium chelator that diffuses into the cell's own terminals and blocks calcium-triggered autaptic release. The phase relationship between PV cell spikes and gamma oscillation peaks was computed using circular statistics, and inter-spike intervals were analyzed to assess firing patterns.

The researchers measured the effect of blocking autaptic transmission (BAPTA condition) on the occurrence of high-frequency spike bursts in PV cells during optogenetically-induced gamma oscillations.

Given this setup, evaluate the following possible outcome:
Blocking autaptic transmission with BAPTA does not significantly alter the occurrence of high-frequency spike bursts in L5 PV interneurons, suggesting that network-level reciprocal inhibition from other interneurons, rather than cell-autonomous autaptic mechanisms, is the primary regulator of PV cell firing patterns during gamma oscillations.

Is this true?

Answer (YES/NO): NO